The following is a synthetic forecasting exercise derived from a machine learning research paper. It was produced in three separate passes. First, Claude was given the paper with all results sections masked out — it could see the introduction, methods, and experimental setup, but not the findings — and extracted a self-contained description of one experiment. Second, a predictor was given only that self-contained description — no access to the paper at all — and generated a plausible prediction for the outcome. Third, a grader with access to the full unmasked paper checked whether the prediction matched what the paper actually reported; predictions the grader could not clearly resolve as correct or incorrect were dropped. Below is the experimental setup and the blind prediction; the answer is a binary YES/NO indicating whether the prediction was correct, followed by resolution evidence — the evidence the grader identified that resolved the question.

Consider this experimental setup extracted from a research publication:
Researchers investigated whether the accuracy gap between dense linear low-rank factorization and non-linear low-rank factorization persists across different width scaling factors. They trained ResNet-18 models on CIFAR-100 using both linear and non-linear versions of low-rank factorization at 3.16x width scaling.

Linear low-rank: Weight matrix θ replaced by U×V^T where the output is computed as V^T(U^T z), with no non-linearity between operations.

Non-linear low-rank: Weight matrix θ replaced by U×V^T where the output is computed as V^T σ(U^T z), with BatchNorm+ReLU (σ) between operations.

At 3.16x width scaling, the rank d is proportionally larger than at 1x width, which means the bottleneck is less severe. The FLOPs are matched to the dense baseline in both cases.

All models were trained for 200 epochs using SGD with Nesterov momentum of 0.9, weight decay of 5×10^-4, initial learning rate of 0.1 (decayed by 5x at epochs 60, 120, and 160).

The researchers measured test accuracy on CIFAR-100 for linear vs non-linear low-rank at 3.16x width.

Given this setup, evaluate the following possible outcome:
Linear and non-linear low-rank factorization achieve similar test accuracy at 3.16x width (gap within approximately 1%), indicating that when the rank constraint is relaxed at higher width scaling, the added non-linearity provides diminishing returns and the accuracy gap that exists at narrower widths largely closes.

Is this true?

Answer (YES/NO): NO